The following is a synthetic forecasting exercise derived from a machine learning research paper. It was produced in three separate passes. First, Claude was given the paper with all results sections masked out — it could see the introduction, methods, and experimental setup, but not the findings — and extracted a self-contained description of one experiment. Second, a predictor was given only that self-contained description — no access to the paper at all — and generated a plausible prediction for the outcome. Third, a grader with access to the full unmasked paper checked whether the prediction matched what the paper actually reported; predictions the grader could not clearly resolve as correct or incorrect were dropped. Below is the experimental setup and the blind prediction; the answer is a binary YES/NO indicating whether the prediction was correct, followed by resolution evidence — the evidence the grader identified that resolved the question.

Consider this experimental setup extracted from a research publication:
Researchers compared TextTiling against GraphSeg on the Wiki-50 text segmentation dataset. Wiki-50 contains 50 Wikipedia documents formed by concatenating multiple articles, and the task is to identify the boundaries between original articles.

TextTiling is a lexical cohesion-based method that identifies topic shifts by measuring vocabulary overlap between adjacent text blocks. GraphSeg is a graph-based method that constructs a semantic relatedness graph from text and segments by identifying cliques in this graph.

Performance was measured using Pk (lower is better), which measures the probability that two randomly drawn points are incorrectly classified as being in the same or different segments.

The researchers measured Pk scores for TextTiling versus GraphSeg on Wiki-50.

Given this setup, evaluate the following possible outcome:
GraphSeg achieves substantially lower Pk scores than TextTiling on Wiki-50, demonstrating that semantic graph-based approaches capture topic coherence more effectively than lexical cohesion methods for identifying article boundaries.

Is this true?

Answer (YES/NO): NO